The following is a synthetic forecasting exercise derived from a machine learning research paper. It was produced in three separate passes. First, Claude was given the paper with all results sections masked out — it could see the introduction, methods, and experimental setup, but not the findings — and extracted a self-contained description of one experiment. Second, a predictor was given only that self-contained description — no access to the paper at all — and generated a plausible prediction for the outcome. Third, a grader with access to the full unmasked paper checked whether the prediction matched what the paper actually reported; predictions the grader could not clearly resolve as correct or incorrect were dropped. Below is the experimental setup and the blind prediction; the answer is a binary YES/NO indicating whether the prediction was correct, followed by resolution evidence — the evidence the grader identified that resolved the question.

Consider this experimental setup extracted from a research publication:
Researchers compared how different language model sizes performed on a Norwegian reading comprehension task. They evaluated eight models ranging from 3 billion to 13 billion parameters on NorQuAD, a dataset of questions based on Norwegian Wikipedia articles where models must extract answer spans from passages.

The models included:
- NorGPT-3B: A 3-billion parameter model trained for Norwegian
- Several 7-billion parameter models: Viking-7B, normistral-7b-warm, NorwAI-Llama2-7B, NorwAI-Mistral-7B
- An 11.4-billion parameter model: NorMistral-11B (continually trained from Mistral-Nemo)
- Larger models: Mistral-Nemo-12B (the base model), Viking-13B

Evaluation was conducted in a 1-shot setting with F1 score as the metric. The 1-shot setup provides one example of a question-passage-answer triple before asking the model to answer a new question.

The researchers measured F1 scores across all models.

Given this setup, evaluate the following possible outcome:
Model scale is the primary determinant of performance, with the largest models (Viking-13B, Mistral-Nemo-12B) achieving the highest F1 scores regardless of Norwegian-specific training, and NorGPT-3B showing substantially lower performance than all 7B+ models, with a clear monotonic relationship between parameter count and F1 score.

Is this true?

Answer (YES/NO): NO